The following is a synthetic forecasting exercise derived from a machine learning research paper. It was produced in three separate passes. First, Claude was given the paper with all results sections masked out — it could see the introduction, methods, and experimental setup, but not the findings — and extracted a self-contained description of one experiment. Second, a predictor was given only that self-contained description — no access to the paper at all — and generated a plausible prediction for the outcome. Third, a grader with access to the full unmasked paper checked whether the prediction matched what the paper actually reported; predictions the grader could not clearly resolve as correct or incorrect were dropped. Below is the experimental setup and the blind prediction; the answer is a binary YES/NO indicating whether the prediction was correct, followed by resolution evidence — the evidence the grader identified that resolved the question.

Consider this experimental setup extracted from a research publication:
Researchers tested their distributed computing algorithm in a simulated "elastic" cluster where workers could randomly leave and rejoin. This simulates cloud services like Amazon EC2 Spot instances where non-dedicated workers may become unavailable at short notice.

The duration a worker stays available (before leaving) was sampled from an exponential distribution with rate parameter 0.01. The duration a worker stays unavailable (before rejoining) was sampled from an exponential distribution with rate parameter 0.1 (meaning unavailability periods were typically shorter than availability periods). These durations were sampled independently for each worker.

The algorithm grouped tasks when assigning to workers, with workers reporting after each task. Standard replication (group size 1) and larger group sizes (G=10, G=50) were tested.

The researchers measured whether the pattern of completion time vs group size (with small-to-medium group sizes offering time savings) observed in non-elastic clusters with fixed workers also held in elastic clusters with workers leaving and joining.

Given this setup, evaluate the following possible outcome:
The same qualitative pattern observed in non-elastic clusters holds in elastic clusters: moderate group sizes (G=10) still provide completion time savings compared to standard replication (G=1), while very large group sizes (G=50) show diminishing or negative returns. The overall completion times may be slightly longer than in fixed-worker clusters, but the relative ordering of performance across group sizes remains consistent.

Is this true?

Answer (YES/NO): YES